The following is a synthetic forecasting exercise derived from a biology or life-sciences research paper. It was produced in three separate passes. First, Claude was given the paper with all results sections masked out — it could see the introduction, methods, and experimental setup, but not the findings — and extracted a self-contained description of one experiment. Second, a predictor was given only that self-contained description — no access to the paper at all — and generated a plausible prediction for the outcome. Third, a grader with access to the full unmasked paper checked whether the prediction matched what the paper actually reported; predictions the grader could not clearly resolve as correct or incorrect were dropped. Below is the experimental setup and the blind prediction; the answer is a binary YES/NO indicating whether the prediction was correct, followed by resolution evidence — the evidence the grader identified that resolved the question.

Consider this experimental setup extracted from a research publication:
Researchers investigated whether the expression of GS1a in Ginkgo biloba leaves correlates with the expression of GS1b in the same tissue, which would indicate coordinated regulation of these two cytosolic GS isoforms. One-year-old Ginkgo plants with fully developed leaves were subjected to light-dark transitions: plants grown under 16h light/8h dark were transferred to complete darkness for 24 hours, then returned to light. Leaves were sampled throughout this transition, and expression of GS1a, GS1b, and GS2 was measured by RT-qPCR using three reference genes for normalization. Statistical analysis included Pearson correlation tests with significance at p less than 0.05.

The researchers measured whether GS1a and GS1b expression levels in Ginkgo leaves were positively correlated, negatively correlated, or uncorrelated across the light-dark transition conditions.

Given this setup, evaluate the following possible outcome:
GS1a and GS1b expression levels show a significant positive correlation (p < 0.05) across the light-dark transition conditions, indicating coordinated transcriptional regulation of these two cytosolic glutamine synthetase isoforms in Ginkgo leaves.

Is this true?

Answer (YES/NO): NO